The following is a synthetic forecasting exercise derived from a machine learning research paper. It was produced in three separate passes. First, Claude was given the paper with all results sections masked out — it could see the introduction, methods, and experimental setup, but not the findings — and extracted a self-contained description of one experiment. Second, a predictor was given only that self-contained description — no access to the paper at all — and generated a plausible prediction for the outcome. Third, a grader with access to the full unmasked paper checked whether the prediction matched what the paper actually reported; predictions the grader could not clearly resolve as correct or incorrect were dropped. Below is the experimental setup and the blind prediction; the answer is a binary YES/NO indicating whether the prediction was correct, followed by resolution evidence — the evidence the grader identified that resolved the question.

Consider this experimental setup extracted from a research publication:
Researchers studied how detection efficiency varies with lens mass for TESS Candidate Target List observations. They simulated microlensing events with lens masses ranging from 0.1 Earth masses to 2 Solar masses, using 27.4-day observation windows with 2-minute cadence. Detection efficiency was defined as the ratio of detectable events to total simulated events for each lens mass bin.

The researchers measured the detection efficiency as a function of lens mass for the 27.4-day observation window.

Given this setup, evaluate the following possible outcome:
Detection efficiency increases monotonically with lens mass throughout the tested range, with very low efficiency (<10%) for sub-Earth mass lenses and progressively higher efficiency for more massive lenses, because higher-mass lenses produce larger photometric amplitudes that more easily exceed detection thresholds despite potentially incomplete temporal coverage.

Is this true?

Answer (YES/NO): NO